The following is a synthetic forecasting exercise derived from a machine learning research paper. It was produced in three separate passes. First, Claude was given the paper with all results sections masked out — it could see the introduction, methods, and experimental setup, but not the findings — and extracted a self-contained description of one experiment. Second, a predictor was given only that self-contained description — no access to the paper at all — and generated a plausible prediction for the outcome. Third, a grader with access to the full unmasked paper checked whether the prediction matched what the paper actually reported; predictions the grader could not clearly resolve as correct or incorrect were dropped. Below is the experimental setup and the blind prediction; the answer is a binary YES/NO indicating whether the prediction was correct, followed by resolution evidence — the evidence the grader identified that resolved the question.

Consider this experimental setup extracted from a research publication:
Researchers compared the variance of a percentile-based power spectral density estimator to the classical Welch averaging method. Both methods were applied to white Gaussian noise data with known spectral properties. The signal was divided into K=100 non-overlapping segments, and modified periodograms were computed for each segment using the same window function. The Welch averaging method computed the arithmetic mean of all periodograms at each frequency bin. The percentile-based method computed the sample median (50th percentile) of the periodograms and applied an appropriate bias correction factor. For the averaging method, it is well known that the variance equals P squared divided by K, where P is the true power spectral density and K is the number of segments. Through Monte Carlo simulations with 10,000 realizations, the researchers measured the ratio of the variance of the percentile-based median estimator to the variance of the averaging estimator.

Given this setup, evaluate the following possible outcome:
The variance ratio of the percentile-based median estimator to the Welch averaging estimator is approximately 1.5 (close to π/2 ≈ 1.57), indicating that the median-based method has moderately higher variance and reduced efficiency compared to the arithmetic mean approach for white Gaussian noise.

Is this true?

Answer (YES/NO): NO